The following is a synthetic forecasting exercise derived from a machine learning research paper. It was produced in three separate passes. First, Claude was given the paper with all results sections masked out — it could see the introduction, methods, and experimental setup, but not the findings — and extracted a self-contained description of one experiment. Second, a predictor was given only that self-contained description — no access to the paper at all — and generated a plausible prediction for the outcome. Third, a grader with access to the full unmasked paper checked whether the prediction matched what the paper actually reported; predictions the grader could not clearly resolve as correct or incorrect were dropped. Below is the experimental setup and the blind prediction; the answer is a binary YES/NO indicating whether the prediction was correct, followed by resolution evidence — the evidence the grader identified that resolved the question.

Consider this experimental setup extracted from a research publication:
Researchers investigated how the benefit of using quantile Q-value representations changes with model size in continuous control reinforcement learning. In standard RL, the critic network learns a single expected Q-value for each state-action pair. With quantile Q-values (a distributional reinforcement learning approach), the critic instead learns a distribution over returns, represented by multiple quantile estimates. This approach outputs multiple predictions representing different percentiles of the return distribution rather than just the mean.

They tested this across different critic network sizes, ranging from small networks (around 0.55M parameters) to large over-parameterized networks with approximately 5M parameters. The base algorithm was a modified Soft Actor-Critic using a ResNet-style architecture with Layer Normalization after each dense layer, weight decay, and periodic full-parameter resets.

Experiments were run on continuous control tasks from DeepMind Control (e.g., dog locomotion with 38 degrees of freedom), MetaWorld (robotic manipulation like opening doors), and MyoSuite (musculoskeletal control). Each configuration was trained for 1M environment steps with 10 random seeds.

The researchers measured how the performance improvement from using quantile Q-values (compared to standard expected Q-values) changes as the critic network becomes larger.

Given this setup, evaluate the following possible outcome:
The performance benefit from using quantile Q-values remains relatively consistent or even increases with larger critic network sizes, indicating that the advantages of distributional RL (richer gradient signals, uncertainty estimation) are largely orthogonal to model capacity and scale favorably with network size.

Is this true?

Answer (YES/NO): NO